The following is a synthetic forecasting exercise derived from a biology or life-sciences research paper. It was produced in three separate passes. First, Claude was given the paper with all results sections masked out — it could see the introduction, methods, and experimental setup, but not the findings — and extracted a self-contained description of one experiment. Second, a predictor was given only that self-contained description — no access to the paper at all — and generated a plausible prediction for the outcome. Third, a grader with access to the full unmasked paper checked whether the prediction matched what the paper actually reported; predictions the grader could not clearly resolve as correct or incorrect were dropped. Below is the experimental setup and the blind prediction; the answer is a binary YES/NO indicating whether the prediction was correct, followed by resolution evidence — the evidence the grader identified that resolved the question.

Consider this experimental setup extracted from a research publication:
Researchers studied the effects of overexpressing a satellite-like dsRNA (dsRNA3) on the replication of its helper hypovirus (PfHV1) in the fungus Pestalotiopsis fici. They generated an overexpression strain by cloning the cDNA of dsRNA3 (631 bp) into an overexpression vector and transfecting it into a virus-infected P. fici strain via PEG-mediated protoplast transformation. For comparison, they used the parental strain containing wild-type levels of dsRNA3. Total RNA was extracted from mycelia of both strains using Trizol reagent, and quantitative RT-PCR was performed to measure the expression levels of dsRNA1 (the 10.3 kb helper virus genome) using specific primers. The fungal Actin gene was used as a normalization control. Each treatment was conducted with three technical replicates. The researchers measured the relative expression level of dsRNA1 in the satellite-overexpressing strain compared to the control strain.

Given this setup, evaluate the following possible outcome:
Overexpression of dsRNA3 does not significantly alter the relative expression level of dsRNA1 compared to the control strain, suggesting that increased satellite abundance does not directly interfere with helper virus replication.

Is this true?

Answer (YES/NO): NO